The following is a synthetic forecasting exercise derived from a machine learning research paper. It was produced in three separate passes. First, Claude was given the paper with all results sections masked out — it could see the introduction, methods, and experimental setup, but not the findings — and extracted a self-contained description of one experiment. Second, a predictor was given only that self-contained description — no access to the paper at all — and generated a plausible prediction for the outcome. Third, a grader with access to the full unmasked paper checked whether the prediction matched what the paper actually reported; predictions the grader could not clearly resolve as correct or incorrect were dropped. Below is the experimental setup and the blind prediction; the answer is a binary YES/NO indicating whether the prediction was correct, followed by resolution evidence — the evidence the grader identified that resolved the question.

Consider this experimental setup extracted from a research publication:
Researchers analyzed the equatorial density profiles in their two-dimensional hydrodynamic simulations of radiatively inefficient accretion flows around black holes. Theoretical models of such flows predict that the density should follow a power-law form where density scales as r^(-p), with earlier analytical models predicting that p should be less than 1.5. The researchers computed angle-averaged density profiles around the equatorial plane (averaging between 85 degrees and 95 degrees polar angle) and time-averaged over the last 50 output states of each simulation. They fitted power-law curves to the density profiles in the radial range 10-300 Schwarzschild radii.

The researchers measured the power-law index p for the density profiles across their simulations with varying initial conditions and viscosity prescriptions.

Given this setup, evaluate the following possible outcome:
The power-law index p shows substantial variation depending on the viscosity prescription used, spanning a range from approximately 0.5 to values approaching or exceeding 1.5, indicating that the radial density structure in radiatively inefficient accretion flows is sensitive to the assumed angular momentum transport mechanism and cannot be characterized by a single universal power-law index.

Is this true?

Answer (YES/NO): YES